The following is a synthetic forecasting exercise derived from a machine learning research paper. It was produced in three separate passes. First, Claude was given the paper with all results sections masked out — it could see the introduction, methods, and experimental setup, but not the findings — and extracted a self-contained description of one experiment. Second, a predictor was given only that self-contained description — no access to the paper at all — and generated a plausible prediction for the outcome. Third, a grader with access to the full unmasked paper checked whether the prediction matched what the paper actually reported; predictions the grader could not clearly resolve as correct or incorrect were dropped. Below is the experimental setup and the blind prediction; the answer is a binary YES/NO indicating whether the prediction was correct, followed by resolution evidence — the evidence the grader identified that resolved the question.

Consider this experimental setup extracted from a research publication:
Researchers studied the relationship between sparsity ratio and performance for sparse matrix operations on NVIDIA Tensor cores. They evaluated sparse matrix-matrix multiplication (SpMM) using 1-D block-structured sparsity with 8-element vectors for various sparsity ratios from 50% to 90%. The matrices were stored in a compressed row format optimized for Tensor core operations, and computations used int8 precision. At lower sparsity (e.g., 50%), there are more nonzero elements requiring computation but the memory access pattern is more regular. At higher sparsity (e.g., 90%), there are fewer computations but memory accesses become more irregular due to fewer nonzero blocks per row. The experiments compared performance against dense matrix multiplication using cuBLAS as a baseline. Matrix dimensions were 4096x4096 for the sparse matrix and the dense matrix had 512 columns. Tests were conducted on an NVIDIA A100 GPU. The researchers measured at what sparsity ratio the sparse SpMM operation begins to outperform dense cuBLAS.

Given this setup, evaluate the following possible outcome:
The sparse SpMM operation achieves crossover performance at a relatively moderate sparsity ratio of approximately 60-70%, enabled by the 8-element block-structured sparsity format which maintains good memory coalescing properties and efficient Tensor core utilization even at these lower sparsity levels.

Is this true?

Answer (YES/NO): NO